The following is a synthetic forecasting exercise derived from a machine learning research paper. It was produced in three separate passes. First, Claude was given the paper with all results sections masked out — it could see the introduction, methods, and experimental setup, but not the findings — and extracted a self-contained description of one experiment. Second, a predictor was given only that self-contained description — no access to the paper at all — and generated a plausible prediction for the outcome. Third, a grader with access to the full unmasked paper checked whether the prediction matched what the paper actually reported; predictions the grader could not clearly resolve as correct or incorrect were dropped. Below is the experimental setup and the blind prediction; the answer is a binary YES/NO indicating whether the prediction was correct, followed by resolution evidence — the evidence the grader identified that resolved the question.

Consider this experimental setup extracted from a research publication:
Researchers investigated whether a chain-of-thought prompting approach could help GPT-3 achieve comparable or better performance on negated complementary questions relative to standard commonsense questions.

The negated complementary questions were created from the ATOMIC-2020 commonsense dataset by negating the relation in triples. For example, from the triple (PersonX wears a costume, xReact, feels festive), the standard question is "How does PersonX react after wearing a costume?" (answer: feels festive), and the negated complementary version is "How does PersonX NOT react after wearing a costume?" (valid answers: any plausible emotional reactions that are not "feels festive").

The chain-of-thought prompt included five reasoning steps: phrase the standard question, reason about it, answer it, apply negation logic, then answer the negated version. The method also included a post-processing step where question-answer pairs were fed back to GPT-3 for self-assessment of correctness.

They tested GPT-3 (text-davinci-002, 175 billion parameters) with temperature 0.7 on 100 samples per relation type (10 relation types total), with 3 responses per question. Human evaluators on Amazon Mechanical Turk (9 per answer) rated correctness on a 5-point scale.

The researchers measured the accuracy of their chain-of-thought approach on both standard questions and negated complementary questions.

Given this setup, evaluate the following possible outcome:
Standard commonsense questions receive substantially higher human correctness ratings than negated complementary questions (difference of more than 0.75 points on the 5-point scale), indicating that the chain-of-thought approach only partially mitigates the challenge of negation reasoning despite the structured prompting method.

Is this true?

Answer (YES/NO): NO